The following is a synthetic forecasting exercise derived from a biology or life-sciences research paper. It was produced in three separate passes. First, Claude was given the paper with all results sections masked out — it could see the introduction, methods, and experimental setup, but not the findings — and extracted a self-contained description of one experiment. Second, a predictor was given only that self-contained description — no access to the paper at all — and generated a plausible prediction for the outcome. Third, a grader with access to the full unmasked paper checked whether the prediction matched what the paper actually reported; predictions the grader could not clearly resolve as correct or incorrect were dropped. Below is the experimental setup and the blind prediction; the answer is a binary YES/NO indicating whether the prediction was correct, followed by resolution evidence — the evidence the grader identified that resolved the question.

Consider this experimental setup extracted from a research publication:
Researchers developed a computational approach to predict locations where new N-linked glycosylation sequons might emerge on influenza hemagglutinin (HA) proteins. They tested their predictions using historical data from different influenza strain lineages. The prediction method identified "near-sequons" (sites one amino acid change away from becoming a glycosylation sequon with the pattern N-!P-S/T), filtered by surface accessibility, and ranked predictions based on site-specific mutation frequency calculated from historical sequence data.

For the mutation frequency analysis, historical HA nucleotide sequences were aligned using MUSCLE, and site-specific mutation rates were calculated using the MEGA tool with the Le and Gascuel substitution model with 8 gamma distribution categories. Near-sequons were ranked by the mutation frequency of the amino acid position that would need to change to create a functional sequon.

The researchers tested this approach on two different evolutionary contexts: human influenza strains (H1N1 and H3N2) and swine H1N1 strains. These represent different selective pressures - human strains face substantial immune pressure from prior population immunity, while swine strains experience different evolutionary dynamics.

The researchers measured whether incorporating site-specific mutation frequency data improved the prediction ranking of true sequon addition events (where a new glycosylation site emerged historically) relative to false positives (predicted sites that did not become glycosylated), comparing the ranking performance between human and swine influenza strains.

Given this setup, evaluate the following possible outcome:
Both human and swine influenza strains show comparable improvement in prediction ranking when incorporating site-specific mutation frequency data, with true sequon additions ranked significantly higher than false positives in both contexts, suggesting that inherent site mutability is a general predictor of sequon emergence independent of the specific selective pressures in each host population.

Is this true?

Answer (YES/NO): NO